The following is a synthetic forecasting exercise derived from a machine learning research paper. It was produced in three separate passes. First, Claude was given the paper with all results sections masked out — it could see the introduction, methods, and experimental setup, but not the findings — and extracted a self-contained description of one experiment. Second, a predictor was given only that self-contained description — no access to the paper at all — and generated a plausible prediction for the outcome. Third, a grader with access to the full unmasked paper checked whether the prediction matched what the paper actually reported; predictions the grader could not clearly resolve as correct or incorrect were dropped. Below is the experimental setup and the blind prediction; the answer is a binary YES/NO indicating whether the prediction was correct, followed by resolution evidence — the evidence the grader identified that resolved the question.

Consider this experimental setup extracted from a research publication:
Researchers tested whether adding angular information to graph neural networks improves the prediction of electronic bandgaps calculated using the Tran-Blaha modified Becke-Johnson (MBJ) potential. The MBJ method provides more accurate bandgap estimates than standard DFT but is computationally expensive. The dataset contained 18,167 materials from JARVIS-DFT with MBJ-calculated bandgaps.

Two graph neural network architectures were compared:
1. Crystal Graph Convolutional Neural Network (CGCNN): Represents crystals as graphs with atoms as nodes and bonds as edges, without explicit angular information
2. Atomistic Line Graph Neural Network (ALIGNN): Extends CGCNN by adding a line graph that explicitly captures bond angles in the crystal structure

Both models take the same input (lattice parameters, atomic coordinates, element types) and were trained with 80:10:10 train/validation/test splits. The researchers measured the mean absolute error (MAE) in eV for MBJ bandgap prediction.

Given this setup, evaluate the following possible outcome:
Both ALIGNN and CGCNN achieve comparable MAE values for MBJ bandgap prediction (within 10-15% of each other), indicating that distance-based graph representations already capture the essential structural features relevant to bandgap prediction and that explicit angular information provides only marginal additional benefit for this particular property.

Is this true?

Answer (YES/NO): NO